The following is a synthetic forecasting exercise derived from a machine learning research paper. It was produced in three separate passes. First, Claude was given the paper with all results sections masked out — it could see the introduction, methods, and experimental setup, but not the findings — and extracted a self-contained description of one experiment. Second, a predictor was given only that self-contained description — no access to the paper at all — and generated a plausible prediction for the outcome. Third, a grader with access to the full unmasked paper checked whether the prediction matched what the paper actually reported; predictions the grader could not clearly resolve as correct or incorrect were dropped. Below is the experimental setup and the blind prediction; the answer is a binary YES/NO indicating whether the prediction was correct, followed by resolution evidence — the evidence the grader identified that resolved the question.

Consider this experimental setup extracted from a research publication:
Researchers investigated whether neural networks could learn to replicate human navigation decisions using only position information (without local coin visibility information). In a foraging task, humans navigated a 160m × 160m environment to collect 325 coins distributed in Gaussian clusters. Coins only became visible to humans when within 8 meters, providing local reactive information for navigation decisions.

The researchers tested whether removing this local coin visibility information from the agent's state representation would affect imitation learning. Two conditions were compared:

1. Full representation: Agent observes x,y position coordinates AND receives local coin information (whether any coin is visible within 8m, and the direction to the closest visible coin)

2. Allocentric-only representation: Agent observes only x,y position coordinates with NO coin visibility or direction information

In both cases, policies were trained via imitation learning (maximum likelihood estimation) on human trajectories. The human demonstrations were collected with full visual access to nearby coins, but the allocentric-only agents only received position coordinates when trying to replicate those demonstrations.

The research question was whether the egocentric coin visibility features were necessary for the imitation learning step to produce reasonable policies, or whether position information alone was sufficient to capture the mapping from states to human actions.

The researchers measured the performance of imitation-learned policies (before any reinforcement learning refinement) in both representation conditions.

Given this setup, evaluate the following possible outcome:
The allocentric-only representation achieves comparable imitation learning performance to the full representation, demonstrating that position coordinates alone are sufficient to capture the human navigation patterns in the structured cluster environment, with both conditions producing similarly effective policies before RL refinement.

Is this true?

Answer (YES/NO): NO